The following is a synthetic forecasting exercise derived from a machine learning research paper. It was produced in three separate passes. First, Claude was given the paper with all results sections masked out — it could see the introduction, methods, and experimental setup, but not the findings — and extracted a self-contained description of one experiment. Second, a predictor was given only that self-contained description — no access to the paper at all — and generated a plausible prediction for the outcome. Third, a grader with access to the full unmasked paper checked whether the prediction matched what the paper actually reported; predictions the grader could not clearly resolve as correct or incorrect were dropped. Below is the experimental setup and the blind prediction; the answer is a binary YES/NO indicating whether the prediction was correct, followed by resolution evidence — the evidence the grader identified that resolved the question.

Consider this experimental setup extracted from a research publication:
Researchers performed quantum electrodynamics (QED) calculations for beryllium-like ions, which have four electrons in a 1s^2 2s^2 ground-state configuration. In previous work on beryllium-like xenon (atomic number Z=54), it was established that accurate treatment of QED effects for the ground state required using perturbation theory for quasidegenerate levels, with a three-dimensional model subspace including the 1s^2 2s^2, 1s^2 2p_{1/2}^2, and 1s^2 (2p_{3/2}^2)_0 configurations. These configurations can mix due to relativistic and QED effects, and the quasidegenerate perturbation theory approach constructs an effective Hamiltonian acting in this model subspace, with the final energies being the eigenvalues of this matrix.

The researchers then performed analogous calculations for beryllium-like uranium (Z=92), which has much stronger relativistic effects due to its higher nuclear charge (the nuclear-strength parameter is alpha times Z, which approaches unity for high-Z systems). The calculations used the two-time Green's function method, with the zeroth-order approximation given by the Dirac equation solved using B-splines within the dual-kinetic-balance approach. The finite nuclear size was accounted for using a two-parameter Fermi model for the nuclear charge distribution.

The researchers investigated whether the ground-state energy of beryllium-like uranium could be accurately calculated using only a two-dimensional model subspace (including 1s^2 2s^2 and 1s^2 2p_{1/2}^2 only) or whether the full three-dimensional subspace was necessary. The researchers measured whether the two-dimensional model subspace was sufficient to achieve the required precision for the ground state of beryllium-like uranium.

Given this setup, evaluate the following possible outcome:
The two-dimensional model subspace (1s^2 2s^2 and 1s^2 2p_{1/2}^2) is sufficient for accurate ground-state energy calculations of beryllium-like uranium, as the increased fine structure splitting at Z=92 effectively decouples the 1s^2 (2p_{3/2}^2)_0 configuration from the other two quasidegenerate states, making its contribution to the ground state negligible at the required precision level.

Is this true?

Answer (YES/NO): YES